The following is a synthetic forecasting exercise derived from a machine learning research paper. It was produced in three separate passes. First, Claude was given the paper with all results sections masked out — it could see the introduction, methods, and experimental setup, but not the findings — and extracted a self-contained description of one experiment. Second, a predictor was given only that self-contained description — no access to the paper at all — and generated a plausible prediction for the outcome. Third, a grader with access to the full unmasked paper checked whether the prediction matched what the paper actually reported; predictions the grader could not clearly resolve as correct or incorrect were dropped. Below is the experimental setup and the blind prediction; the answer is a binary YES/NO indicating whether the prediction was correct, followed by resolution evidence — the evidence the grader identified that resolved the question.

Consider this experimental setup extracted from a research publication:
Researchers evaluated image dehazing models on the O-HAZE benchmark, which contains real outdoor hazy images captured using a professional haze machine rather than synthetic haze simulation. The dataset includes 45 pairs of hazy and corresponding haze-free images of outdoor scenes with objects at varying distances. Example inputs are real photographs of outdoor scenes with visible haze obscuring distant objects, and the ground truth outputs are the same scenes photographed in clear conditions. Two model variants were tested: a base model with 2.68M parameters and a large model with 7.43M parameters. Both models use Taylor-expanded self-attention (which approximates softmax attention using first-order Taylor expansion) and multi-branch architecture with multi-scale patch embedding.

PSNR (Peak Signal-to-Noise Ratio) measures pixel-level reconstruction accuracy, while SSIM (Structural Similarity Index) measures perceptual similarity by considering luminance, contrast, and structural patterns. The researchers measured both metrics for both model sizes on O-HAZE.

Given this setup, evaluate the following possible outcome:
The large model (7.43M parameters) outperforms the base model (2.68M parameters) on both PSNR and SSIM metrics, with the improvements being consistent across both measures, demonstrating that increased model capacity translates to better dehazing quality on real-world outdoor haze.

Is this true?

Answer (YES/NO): NO